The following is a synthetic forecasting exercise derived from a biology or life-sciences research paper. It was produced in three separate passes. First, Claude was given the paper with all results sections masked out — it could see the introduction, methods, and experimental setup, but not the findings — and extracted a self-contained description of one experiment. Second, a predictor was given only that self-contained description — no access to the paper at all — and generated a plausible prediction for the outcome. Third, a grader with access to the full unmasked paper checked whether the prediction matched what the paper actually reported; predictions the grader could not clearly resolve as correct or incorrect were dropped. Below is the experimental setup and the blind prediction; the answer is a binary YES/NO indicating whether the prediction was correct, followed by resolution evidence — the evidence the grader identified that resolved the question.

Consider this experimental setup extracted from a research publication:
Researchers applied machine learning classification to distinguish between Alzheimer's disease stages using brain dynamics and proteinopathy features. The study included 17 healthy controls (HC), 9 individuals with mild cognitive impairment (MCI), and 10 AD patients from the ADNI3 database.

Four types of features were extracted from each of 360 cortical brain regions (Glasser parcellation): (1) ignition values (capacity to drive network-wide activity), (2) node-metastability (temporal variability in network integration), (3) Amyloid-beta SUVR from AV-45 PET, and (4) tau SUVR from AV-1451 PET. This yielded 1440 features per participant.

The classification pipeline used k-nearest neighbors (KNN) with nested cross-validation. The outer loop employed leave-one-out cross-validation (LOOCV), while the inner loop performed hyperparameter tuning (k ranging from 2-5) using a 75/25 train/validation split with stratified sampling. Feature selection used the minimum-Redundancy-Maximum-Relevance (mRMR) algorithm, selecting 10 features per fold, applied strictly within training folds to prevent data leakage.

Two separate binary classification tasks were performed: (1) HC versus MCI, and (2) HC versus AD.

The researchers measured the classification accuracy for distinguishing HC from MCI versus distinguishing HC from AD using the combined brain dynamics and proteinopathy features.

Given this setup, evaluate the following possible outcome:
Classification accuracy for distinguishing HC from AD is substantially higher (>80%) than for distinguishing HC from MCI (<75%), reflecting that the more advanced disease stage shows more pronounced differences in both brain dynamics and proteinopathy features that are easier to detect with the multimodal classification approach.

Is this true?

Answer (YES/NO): NO